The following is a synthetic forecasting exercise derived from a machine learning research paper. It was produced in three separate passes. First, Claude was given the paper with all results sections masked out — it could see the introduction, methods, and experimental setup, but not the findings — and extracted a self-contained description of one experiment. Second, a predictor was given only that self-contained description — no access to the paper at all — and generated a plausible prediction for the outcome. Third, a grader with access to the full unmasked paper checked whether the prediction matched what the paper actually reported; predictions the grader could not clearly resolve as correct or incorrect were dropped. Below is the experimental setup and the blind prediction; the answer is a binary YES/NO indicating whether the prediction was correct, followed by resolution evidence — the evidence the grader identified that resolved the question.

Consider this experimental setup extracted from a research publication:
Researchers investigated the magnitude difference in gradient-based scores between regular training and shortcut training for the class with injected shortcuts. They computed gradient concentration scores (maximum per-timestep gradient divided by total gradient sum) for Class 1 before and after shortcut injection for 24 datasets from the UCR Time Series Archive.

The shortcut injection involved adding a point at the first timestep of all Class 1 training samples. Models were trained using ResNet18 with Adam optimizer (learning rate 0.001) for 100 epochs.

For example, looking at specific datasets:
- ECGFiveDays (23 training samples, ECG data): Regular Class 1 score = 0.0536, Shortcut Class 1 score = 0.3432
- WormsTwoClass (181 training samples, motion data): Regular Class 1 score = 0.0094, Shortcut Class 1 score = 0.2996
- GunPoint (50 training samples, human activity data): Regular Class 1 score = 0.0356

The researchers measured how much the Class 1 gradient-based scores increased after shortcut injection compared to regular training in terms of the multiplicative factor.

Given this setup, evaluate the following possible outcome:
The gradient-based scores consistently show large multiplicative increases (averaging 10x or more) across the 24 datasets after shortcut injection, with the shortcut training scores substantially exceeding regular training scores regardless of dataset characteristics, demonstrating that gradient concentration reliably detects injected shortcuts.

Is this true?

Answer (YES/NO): NO